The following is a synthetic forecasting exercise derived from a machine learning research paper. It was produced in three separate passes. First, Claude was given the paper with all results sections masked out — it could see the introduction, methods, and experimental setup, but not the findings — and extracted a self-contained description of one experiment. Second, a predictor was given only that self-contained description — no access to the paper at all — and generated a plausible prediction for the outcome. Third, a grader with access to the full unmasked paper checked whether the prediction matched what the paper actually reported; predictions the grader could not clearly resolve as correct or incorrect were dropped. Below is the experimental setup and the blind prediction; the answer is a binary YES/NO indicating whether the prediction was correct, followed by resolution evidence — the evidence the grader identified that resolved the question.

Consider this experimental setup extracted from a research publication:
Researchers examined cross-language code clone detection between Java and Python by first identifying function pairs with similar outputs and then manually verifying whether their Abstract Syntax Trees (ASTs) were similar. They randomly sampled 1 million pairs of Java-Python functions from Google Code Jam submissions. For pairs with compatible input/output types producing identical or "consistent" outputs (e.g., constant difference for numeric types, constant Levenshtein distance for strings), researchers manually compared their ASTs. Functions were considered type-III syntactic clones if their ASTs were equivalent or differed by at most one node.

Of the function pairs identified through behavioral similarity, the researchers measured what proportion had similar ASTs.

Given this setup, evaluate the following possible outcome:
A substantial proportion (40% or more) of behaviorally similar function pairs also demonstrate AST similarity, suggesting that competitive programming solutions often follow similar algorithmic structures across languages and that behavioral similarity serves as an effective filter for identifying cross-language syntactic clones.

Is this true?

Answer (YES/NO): YES